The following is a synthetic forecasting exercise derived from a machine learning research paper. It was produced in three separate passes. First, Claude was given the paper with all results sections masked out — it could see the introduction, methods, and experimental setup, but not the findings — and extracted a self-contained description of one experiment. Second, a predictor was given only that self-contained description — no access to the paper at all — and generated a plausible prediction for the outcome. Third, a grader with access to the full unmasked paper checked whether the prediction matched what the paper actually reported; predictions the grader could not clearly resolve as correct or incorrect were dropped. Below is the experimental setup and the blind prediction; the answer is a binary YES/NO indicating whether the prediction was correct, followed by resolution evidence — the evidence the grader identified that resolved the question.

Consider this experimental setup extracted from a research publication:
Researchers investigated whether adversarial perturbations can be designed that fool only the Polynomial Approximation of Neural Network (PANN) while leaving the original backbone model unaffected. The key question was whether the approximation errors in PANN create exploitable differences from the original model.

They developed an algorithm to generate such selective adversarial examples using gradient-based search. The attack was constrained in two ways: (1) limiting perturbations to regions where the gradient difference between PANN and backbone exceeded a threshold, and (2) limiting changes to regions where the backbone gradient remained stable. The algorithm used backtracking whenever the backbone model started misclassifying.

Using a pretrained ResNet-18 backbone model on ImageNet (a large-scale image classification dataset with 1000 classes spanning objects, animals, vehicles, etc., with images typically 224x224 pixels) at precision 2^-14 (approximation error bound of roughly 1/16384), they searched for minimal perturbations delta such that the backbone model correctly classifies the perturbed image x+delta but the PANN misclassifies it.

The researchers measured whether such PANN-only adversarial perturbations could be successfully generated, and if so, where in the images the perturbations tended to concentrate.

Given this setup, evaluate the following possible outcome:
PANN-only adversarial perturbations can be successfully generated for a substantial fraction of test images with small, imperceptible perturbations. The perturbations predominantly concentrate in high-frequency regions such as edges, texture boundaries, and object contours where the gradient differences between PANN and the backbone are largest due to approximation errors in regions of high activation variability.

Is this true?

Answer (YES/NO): NO